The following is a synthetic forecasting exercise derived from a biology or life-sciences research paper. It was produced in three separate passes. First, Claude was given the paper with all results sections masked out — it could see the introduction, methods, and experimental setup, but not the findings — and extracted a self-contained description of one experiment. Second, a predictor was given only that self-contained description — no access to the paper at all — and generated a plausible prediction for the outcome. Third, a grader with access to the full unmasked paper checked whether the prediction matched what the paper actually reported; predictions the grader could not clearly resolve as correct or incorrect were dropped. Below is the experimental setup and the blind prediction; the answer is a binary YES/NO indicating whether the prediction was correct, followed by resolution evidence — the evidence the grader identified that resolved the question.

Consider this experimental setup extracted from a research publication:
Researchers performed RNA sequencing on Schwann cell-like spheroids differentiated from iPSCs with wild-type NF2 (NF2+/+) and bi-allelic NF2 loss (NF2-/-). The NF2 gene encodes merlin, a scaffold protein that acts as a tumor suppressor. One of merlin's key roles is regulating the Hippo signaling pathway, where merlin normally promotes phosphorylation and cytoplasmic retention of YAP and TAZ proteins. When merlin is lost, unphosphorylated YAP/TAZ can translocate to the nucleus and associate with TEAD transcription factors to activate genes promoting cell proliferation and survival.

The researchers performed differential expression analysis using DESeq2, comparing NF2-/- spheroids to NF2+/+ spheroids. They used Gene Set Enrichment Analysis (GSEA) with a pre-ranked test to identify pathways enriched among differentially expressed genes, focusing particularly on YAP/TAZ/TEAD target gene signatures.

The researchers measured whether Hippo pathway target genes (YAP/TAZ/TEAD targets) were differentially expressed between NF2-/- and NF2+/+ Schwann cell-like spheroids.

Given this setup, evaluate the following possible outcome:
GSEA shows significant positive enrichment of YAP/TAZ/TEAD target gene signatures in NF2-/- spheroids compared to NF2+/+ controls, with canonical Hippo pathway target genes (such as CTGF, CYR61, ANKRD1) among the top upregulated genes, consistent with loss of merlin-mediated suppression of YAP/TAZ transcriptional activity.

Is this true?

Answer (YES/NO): YES